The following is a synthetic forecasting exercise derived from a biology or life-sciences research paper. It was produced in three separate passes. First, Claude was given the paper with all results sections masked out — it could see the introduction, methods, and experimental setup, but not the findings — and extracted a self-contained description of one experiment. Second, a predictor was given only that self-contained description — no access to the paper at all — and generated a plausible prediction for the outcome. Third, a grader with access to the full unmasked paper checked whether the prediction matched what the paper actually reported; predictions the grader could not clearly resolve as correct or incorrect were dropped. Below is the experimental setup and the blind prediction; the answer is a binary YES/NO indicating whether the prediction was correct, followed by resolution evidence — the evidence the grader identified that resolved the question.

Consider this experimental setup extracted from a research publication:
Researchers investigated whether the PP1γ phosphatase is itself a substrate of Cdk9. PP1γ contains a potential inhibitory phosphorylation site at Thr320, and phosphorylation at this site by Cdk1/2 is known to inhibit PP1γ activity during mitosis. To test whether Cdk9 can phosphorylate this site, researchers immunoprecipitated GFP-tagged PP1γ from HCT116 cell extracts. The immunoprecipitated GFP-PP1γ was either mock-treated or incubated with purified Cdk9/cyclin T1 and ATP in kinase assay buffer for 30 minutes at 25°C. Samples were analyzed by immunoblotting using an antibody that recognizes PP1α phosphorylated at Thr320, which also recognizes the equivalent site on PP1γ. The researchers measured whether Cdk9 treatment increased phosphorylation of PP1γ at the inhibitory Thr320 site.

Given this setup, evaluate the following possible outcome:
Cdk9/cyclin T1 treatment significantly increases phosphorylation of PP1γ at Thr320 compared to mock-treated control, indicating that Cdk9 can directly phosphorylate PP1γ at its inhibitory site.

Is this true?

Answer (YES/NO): YES